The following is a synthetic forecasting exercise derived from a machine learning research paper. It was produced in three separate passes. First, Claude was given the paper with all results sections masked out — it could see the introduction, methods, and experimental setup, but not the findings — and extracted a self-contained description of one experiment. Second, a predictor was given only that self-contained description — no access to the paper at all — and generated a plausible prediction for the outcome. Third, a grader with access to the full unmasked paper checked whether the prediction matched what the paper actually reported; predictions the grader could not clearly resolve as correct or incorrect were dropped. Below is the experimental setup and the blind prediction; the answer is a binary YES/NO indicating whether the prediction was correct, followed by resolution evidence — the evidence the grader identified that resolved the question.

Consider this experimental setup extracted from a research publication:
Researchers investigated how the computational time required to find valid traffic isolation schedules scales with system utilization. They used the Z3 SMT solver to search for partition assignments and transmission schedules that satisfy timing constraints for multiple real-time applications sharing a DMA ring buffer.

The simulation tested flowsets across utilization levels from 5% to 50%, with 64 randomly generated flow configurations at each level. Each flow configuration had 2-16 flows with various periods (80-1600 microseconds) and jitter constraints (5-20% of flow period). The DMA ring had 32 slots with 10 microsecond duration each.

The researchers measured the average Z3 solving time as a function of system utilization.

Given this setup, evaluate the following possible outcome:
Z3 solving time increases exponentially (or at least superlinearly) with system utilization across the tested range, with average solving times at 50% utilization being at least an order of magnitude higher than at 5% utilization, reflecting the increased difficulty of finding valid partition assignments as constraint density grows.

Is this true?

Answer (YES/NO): YES